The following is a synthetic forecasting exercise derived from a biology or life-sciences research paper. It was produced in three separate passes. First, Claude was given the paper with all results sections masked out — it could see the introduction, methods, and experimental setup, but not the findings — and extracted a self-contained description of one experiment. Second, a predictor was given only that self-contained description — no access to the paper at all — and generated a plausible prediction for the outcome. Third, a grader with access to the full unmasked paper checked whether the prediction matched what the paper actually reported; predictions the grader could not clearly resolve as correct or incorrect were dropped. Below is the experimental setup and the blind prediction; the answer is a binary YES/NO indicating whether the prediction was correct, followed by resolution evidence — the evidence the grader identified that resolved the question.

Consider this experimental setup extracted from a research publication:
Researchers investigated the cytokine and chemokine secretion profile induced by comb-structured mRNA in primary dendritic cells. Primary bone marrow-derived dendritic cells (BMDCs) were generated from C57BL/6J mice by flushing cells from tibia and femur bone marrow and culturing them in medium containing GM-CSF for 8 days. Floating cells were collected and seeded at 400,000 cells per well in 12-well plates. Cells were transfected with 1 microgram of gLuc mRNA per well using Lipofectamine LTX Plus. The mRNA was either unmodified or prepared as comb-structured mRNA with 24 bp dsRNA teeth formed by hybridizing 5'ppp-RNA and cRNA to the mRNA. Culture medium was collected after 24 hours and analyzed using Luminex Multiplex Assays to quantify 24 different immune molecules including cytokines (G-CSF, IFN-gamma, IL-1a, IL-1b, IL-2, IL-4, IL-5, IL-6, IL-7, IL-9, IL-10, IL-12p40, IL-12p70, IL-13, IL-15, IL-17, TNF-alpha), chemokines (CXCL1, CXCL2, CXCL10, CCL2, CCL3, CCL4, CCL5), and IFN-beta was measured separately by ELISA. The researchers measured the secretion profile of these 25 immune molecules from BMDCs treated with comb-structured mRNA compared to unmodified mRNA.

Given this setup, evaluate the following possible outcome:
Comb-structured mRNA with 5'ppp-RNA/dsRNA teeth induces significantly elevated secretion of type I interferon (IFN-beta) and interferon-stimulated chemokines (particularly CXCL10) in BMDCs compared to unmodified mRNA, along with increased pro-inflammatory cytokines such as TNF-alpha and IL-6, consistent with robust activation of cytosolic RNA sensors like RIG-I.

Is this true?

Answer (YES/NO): YES